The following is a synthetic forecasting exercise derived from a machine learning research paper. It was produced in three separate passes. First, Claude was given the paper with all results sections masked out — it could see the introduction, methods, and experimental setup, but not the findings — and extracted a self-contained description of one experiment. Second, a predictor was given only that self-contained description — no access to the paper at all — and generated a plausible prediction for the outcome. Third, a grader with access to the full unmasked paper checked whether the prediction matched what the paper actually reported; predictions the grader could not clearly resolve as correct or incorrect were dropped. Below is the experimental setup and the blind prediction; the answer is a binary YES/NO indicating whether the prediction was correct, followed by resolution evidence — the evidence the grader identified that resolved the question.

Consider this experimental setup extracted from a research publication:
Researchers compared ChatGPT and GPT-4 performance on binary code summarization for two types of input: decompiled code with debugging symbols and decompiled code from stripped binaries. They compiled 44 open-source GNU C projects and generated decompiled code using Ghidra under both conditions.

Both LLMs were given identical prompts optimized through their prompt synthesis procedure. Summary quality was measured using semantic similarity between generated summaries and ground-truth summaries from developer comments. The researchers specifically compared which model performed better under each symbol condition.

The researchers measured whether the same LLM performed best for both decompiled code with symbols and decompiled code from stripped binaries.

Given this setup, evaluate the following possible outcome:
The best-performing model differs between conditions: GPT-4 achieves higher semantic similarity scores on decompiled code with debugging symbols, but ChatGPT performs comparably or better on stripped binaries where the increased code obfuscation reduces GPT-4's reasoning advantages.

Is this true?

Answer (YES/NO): NO